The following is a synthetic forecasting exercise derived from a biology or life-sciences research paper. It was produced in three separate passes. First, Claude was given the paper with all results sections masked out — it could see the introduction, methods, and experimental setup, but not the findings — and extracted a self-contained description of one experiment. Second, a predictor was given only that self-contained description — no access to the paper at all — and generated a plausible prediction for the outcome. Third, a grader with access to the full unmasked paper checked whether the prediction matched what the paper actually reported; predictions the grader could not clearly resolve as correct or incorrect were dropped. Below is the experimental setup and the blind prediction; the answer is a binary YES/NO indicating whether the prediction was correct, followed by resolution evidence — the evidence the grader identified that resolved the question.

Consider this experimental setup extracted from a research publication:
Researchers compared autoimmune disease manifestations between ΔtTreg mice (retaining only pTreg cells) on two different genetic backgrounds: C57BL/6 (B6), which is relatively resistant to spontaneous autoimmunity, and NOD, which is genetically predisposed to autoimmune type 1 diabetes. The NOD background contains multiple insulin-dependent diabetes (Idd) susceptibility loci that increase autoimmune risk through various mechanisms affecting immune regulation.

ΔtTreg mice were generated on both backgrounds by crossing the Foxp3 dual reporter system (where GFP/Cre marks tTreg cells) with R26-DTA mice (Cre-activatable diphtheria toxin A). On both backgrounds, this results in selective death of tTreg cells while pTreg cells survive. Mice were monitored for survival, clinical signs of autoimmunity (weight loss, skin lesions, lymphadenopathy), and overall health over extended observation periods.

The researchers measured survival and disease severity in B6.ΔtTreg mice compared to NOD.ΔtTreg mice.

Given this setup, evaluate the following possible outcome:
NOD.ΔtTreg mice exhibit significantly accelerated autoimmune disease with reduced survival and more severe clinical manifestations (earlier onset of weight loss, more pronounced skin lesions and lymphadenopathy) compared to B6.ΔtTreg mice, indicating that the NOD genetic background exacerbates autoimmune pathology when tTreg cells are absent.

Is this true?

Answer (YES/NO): NO